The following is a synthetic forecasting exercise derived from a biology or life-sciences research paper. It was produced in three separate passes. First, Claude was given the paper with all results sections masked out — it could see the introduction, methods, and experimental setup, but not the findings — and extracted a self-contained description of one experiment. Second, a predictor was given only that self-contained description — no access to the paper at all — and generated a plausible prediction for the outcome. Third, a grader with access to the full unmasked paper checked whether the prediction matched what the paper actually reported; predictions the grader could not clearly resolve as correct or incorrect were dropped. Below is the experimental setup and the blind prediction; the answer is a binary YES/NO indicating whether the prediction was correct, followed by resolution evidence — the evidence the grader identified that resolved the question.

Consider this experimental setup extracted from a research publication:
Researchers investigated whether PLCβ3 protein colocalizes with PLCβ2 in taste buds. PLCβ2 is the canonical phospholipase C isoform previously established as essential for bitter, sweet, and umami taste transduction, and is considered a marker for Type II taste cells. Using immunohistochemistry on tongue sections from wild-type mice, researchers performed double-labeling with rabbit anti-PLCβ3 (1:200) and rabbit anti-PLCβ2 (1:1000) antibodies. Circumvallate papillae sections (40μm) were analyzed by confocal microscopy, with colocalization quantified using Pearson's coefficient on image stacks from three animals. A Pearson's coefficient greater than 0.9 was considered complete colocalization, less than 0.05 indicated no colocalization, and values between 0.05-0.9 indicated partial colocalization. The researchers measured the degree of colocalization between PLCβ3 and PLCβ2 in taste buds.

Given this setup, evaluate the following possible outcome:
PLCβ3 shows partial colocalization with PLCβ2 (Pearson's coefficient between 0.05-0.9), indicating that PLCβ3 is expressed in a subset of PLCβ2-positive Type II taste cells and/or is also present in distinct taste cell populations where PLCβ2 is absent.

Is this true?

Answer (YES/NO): NO